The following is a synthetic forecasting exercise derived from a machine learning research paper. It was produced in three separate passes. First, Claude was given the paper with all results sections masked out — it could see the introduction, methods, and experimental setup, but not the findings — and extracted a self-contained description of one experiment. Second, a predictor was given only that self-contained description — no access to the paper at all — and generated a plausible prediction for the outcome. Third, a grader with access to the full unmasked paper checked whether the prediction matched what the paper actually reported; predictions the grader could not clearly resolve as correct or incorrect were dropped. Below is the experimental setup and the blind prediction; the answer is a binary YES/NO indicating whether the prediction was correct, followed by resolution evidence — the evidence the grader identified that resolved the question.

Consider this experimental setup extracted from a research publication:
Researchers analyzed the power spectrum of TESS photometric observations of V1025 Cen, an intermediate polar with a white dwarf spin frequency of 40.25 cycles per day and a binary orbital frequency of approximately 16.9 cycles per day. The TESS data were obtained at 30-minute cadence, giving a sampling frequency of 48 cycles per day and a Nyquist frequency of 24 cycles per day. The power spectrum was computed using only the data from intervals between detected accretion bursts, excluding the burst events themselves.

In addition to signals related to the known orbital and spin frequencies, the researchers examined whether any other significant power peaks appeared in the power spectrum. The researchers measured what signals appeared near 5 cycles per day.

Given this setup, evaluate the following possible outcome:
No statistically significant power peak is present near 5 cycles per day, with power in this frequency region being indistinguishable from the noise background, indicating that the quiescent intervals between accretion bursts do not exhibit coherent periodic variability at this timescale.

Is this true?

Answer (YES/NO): NO